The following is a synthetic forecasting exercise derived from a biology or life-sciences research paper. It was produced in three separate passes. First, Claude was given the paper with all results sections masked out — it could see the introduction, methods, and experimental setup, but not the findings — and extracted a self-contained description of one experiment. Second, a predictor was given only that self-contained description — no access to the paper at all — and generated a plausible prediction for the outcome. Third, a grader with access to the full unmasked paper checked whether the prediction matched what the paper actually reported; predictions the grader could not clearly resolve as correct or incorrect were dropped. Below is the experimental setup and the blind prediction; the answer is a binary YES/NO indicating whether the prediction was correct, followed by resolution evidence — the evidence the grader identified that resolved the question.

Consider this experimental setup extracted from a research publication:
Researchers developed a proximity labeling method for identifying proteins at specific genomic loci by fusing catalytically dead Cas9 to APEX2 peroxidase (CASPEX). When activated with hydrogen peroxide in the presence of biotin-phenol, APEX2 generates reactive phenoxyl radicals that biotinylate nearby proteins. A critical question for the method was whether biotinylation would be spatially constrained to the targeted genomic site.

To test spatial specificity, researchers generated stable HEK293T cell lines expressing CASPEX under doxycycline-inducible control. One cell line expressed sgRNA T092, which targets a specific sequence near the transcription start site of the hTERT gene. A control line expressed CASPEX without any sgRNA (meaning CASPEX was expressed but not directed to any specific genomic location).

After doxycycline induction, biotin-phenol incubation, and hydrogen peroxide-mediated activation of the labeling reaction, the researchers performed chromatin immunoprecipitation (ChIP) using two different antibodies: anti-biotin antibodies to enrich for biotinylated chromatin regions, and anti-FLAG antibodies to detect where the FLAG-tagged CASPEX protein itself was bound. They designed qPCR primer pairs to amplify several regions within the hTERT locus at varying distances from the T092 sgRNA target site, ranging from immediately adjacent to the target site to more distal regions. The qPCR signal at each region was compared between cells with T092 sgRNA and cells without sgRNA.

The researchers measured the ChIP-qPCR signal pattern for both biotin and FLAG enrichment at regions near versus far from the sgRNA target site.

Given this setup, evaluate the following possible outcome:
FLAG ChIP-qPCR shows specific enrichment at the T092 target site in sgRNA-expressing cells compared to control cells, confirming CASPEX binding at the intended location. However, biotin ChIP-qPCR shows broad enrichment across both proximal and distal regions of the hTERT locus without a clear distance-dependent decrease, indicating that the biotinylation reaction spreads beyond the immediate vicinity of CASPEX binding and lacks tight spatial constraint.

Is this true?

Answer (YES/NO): NO